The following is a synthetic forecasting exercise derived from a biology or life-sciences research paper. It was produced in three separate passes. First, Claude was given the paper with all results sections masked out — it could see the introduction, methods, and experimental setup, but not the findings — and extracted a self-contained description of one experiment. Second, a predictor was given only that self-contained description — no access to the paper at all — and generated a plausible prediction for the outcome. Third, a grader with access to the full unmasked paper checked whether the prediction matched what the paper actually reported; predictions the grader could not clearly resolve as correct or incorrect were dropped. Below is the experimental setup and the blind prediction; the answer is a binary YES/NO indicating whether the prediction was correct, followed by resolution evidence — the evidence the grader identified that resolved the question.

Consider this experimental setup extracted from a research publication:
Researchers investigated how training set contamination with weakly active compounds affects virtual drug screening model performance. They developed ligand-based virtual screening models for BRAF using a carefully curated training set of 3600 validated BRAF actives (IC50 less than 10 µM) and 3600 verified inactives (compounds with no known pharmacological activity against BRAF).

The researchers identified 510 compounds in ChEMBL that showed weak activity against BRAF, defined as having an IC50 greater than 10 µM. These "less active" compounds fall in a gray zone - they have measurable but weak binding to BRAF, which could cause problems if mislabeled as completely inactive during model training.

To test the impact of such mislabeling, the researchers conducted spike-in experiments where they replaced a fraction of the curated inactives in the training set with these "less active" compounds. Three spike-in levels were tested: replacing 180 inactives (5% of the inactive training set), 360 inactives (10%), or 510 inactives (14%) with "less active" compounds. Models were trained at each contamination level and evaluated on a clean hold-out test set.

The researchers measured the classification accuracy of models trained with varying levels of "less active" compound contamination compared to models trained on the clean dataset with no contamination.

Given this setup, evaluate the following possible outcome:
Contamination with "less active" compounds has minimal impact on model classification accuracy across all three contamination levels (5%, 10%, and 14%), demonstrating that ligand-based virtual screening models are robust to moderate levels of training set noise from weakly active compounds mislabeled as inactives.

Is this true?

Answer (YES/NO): NO